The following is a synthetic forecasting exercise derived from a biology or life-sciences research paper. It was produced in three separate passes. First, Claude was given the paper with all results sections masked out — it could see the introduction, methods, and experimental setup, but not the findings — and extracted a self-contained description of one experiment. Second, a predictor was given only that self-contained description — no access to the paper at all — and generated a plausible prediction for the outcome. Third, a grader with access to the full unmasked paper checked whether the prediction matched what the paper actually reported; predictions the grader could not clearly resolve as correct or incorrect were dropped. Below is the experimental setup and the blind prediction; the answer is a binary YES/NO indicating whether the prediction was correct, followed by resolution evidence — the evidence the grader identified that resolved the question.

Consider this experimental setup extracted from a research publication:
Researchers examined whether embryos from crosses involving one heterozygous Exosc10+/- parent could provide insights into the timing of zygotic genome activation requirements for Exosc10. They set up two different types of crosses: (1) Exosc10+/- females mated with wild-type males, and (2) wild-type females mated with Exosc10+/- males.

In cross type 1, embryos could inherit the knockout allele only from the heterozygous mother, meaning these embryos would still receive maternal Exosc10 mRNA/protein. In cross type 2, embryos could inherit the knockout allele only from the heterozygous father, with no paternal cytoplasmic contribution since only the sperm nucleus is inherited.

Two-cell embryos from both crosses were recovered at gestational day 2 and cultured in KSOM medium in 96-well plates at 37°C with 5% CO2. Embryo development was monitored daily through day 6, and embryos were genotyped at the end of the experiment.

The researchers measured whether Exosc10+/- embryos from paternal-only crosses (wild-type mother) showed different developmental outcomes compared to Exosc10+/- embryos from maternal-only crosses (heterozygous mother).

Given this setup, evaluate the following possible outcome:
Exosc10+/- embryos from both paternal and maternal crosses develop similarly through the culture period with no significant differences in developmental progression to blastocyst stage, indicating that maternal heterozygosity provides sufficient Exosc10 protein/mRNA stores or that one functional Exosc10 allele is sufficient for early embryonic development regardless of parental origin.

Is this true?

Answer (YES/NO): YES